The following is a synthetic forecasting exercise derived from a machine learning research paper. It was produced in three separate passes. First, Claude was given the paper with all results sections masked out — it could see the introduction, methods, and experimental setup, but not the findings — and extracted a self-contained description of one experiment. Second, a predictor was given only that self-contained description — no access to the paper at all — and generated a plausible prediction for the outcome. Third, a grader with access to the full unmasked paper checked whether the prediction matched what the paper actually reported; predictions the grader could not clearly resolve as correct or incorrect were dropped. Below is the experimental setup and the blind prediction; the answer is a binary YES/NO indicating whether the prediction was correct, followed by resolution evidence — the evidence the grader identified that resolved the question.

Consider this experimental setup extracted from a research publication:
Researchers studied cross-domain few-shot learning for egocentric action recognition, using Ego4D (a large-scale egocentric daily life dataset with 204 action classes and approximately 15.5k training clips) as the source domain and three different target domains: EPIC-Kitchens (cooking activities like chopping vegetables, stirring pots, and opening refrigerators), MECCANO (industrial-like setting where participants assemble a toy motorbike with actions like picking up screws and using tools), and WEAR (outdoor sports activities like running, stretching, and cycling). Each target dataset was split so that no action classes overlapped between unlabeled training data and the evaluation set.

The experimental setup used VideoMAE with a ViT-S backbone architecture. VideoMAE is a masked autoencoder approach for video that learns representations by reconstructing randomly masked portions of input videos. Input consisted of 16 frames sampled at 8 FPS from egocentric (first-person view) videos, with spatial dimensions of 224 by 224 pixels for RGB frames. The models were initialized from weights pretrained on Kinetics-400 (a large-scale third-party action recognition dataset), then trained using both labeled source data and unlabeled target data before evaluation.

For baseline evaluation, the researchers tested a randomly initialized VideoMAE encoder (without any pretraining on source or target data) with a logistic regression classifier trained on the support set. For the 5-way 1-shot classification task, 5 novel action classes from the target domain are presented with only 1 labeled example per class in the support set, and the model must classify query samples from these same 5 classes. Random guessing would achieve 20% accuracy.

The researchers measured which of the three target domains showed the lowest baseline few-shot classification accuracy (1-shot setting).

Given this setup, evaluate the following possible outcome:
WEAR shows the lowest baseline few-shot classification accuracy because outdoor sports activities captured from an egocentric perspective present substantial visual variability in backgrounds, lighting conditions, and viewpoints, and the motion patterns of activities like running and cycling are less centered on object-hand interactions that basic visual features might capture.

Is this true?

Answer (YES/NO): NO